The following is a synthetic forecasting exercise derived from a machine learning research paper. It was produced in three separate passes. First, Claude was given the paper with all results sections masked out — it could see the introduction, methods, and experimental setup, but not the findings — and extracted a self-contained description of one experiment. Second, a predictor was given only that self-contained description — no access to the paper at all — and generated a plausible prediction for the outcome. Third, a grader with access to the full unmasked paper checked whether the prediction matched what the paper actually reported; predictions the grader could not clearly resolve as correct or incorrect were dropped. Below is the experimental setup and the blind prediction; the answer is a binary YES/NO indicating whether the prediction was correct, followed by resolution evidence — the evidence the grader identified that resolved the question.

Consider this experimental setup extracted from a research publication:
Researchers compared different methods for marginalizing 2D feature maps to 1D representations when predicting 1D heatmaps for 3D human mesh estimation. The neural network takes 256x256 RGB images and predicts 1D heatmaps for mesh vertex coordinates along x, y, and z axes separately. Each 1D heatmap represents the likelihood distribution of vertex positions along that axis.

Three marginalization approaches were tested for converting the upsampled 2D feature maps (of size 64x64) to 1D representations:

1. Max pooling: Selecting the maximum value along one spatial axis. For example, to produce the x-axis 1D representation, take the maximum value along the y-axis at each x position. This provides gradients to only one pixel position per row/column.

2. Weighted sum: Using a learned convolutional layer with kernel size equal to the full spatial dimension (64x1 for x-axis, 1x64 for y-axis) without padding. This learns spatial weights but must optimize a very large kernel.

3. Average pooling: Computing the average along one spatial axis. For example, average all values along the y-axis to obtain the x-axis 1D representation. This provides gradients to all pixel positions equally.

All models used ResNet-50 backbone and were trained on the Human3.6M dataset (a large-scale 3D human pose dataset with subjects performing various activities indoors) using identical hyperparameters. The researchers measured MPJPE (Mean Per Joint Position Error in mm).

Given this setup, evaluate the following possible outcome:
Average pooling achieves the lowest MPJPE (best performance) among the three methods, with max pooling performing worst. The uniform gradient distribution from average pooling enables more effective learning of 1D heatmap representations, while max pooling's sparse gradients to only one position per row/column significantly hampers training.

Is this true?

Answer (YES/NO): YES